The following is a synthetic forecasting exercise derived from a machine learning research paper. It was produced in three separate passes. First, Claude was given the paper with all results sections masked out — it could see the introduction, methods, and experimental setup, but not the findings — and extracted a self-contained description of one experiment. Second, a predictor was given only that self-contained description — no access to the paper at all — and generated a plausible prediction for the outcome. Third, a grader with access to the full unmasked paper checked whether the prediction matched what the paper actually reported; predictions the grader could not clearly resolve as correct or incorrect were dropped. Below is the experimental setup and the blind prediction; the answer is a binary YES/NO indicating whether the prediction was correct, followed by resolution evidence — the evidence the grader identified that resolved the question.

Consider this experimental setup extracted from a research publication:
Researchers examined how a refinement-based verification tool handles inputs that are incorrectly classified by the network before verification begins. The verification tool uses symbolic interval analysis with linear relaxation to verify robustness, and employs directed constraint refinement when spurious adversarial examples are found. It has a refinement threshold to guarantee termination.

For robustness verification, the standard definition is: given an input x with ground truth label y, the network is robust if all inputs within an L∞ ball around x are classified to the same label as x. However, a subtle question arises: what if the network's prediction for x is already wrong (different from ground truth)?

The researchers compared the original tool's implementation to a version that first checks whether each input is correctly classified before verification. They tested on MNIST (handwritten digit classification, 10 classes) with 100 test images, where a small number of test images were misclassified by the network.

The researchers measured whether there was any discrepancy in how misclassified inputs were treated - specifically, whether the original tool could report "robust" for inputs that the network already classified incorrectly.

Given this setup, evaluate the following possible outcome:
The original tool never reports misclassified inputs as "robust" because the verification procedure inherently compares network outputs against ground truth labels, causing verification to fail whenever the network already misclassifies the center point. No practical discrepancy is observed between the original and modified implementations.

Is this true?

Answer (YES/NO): NO